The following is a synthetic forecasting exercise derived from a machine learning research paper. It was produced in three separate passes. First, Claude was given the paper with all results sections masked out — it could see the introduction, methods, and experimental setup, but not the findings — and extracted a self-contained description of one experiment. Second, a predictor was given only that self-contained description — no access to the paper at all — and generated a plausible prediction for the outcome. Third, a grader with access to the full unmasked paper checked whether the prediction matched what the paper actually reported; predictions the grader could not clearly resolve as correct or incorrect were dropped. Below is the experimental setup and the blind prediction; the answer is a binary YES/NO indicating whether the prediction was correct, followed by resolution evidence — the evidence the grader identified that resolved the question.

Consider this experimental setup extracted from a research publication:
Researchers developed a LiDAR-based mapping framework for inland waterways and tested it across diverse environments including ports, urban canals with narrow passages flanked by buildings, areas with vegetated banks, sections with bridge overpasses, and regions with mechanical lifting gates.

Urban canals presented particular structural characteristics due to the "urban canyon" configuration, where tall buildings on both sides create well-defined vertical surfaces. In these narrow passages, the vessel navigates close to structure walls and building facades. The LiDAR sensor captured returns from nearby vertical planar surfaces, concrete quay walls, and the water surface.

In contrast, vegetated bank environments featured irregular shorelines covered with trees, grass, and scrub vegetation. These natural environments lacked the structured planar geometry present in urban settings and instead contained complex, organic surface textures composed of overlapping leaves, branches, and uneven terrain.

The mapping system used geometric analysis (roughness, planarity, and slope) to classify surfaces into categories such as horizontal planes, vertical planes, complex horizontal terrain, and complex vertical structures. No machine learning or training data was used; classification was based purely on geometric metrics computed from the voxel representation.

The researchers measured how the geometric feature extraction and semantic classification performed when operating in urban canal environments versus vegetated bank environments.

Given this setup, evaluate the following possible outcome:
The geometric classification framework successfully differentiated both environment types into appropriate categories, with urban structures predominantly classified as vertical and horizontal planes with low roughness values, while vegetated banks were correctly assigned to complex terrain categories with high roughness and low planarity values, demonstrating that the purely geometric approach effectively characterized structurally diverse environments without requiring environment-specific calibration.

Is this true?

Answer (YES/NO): NO